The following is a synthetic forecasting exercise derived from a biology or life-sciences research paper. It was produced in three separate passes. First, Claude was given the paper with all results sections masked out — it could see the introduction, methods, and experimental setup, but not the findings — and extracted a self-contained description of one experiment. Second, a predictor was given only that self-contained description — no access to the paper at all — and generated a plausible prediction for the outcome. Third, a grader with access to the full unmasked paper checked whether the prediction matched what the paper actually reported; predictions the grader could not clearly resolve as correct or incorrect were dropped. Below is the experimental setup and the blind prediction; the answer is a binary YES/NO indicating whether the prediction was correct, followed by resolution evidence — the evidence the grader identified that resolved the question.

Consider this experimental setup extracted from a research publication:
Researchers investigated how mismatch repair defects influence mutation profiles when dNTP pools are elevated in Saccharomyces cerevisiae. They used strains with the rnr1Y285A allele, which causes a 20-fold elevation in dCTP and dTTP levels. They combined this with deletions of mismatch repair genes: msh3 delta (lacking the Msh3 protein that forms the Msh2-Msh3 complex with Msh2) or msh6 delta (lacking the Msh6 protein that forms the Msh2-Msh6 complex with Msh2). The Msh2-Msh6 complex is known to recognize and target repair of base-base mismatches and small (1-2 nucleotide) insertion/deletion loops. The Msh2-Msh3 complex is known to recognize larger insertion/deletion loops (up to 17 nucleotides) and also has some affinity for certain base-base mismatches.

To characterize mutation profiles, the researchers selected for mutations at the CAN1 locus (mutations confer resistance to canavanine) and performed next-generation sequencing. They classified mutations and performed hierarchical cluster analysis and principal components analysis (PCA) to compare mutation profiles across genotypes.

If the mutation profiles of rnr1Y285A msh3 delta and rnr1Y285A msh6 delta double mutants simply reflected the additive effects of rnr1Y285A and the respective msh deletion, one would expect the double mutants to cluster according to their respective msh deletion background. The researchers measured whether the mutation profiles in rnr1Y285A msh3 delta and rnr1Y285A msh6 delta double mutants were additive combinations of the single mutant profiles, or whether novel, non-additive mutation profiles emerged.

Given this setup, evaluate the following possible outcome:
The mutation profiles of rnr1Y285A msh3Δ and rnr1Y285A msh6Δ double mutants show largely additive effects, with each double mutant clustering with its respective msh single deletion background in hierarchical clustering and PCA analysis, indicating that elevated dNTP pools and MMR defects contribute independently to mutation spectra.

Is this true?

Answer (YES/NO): NO